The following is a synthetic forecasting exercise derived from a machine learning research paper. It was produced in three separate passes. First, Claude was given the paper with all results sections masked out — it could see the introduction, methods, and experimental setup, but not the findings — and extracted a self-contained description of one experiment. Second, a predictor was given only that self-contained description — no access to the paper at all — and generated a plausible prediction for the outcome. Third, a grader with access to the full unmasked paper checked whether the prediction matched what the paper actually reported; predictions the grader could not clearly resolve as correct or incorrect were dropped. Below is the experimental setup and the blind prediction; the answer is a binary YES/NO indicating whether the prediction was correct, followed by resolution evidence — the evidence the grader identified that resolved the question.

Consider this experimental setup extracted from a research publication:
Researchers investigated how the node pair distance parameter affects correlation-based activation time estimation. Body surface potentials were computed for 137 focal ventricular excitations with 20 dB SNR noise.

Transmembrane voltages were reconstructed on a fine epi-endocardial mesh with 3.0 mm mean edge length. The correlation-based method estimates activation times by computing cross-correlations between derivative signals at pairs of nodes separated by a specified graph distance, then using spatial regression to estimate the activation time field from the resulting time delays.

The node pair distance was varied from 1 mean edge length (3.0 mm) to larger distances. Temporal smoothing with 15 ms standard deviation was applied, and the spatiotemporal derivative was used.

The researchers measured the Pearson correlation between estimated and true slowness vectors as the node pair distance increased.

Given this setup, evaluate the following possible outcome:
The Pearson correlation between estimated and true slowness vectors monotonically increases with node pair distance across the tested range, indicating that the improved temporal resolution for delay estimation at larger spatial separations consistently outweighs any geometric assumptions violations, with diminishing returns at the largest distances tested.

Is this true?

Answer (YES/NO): NO